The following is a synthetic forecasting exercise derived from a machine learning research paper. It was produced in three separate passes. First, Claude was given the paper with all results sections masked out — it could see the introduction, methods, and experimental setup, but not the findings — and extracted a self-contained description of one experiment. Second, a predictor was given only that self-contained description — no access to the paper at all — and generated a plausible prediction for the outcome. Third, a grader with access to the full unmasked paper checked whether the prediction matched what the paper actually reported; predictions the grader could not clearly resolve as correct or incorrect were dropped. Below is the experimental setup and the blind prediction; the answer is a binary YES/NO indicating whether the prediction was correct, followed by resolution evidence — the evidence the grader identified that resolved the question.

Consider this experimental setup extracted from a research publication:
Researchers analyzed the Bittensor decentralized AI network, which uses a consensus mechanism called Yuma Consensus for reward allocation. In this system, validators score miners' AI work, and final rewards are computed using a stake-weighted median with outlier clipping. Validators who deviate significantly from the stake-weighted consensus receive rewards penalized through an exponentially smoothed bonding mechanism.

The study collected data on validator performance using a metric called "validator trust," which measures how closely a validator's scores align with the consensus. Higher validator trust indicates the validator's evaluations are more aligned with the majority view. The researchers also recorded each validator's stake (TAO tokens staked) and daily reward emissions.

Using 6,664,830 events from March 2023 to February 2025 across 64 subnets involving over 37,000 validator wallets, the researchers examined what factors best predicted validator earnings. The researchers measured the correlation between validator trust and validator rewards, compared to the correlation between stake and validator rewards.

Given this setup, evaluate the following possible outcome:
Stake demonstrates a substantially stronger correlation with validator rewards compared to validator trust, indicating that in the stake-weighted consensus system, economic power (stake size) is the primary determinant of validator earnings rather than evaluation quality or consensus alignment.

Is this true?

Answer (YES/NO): YES